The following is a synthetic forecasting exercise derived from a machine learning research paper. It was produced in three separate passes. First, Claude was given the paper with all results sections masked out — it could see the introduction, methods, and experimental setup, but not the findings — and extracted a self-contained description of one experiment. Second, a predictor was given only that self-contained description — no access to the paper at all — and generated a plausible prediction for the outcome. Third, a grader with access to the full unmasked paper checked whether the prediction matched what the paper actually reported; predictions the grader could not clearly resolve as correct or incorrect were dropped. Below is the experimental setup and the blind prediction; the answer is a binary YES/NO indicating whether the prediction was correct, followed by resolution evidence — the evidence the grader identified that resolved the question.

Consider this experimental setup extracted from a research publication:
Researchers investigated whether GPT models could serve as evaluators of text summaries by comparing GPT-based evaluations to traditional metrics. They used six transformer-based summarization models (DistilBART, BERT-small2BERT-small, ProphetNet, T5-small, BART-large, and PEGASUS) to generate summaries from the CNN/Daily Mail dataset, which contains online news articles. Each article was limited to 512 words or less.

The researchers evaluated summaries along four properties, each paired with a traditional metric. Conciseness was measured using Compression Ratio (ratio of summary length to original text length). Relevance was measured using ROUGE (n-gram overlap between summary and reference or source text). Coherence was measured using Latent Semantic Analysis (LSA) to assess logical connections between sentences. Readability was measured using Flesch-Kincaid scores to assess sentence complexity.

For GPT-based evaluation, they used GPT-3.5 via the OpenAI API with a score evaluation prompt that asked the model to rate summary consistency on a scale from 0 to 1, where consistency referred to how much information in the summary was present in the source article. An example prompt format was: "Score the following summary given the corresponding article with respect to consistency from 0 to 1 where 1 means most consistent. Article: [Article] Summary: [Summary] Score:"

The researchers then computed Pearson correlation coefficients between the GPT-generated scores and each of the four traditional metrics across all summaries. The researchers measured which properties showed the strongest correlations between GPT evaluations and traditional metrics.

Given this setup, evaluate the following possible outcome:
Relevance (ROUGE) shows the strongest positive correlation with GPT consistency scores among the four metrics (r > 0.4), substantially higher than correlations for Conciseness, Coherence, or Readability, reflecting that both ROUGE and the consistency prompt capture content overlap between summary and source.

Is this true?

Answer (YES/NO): NO